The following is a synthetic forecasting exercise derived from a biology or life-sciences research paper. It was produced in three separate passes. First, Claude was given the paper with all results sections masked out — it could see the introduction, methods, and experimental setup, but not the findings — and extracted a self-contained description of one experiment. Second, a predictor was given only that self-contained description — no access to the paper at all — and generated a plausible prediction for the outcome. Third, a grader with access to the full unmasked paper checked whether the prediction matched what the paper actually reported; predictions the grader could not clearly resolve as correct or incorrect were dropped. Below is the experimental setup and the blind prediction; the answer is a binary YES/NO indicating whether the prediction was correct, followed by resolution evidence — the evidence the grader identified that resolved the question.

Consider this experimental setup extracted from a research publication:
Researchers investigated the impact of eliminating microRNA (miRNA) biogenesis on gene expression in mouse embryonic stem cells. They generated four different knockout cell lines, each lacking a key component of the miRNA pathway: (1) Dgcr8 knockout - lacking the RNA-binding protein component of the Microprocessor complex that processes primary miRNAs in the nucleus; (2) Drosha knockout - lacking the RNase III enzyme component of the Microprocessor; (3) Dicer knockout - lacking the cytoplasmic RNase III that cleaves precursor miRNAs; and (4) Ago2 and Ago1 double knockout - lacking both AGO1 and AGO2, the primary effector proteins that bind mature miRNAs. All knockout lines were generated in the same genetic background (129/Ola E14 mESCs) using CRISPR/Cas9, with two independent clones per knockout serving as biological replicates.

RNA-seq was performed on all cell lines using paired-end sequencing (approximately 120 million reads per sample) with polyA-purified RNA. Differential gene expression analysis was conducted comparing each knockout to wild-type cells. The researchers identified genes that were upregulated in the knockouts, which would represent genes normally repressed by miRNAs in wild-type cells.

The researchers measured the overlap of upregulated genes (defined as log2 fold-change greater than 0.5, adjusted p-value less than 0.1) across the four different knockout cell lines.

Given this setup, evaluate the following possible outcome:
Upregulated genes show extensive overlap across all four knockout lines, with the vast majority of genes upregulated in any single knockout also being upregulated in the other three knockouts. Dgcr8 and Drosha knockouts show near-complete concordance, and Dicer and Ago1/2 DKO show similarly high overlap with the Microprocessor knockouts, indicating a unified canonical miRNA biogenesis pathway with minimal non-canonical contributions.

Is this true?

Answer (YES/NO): NO